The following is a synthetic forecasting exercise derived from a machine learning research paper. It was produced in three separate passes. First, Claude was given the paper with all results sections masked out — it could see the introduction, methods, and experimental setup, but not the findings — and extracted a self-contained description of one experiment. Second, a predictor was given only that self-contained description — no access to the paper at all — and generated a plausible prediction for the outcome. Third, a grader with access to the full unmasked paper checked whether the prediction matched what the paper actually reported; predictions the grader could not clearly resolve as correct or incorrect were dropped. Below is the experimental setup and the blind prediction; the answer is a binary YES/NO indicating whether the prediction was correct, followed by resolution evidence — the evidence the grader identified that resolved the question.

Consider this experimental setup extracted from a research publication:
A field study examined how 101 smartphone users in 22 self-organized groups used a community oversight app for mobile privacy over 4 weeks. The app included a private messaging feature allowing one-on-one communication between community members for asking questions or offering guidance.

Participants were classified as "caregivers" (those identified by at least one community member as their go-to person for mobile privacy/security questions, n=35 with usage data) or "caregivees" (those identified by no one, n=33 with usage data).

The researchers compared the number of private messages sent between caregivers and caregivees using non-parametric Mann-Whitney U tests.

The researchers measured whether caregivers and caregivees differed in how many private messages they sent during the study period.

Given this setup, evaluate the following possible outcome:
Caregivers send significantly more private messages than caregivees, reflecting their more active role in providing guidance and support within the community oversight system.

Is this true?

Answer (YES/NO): NO